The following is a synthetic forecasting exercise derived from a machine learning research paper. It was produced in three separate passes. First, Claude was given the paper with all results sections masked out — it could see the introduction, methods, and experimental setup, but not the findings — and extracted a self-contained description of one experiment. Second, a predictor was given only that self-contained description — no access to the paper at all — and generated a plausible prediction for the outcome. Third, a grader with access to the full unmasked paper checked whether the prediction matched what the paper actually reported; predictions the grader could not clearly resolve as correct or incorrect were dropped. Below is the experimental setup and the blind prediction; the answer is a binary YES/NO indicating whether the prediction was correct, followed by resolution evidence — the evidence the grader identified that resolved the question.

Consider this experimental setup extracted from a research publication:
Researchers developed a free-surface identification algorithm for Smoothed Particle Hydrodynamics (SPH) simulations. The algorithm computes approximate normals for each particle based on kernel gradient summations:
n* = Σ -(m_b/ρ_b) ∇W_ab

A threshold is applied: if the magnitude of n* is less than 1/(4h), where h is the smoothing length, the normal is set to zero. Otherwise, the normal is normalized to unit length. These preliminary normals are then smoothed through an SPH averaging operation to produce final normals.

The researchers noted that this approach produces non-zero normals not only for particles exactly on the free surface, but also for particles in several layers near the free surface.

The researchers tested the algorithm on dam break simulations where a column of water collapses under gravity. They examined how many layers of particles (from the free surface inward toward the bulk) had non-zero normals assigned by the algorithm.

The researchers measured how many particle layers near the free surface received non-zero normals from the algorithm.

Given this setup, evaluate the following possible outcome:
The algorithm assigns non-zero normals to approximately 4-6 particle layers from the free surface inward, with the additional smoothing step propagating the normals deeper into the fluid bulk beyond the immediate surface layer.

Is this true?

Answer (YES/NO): NO